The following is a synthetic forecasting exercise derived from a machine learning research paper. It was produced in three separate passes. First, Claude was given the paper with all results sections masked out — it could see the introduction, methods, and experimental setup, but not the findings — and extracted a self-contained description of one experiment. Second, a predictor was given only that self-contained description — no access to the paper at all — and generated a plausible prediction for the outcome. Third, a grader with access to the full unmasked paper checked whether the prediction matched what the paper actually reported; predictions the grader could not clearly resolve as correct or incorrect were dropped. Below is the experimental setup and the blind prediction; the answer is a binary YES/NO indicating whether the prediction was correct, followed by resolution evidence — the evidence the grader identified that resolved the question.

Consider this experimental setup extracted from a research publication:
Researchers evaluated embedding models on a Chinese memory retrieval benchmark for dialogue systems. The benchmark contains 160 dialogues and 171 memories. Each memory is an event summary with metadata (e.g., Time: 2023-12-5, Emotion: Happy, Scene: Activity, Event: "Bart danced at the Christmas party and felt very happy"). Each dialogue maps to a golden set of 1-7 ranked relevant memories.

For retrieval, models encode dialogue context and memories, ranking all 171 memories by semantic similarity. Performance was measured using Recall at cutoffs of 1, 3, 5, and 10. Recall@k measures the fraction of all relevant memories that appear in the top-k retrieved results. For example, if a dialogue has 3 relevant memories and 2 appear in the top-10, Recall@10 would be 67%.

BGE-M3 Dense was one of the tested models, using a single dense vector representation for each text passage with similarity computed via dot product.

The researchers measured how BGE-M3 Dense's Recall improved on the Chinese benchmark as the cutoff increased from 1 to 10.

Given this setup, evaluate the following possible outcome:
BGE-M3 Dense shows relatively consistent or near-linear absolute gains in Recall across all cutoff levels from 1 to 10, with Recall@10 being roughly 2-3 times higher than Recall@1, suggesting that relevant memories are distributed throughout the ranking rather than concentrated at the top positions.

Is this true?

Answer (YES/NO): NO